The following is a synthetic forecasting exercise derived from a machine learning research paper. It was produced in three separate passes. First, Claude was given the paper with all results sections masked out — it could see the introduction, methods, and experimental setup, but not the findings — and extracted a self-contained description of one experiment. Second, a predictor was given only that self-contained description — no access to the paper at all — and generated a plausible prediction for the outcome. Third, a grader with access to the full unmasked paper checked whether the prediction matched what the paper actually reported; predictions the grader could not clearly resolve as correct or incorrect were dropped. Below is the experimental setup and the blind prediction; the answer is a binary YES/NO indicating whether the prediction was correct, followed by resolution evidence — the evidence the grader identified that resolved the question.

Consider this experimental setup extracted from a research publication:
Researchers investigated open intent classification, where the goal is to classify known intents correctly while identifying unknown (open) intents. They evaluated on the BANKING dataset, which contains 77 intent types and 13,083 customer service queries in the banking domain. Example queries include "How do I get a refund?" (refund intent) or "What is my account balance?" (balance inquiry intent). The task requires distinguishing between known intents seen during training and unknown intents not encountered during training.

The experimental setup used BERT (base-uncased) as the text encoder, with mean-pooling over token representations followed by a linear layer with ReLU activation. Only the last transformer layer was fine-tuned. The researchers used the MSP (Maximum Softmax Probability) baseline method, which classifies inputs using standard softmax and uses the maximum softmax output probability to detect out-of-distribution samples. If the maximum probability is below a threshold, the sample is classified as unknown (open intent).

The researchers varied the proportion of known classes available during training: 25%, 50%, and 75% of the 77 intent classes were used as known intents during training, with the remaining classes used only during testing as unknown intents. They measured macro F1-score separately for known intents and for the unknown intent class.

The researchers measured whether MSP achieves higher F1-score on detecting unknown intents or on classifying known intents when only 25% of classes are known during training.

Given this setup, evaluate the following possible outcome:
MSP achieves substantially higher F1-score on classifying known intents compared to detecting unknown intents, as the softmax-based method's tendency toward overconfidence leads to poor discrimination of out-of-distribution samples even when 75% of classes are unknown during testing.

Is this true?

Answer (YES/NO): YES